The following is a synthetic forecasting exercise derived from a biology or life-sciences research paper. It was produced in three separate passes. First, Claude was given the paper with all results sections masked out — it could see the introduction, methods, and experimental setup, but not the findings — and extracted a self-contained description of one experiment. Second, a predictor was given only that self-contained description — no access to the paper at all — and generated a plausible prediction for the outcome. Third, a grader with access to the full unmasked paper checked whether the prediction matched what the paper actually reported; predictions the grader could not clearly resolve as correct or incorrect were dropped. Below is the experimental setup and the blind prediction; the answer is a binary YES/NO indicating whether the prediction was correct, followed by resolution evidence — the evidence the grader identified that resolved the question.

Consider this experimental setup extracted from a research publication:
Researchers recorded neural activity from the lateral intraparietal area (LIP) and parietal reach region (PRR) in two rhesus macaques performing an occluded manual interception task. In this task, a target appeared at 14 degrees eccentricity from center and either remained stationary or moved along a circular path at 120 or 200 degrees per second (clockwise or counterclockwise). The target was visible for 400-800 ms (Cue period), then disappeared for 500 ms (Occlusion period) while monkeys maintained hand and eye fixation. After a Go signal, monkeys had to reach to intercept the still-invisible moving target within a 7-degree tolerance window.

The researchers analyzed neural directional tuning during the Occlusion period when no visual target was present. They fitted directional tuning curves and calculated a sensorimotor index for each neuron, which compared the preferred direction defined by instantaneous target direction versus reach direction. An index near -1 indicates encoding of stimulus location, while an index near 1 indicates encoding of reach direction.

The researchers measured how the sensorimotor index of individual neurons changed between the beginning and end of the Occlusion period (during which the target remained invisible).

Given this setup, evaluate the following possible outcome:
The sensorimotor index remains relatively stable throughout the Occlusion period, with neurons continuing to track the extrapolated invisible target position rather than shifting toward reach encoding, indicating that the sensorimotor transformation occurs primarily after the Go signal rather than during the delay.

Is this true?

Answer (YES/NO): NO